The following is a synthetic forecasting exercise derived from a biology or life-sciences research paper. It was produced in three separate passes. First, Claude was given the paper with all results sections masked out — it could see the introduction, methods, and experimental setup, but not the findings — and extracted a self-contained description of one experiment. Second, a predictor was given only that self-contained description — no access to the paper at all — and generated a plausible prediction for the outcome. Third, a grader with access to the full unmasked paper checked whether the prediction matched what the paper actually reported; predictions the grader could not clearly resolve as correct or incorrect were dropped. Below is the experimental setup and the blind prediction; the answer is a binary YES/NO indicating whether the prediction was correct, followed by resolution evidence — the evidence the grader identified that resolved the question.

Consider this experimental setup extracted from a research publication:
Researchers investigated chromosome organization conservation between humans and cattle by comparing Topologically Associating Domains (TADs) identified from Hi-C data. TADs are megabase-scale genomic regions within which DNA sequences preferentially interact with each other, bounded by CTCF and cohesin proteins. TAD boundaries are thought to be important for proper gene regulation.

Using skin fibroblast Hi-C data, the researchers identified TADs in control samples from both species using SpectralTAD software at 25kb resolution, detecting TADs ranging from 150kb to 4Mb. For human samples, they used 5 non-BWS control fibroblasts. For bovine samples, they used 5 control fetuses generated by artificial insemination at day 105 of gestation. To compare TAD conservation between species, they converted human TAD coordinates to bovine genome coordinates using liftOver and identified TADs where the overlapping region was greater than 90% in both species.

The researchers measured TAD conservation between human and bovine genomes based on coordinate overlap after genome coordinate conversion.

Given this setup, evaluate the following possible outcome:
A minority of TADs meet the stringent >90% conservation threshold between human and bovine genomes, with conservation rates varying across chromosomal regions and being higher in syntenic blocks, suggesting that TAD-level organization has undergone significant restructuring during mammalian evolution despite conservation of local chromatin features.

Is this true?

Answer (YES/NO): YES